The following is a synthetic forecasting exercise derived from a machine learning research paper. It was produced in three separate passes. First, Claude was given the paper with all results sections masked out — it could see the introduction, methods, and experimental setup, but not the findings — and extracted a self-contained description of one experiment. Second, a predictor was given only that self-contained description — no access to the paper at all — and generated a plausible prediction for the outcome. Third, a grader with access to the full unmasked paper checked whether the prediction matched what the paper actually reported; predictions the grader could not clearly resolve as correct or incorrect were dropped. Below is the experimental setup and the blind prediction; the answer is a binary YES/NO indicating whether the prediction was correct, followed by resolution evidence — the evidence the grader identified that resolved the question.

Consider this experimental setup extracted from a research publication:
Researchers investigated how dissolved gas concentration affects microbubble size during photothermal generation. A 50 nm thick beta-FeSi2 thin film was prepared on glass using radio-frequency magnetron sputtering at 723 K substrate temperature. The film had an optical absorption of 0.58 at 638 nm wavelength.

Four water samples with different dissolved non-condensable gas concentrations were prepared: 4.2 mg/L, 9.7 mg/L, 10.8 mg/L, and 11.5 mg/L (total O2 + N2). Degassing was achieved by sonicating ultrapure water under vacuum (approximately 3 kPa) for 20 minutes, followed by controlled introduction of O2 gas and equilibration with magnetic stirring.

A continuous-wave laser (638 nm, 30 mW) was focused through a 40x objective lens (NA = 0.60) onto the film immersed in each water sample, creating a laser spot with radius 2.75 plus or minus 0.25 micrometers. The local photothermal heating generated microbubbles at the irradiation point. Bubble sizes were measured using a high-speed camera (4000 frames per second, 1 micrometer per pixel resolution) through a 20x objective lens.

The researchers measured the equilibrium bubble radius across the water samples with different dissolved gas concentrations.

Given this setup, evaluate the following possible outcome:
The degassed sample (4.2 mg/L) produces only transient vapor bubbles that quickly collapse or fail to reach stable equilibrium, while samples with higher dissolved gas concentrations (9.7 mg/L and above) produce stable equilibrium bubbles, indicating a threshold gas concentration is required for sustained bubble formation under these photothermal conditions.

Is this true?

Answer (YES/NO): NO